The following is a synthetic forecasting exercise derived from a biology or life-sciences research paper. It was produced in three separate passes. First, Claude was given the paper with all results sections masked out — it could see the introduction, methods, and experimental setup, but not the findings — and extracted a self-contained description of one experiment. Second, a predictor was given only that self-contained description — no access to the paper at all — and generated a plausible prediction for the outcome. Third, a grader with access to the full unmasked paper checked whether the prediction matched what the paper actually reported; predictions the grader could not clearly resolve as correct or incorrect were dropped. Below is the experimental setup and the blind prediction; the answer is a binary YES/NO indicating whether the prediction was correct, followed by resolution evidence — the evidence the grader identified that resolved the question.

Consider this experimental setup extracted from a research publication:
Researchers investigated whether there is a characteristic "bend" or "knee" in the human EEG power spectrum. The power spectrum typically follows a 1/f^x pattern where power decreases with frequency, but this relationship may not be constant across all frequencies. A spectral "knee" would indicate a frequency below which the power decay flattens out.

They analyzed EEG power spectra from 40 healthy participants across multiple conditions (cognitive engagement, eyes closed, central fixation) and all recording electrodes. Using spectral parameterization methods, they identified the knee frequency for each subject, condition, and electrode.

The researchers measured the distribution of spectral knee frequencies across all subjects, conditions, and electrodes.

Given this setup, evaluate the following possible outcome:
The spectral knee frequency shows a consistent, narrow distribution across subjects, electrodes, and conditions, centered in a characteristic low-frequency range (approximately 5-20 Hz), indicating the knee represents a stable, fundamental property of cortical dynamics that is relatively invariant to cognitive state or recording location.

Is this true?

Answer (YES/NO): NO